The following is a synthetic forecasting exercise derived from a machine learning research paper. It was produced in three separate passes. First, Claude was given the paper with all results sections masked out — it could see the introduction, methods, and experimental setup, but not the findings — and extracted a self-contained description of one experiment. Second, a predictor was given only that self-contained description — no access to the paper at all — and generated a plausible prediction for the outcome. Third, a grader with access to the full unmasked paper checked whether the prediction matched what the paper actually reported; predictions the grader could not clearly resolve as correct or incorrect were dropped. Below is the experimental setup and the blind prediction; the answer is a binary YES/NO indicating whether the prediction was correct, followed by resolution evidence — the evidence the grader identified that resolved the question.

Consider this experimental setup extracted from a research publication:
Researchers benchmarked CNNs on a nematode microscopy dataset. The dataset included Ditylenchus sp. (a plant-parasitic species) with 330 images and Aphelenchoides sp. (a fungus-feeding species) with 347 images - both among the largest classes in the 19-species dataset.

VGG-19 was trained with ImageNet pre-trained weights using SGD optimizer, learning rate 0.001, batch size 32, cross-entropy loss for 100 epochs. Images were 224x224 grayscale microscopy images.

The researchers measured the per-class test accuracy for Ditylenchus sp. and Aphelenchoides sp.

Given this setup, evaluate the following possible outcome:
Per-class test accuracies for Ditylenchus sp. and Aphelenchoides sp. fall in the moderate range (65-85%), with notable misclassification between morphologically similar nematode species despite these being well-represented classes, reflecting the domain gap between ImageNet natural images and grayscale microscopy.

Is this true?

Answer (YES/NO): NO